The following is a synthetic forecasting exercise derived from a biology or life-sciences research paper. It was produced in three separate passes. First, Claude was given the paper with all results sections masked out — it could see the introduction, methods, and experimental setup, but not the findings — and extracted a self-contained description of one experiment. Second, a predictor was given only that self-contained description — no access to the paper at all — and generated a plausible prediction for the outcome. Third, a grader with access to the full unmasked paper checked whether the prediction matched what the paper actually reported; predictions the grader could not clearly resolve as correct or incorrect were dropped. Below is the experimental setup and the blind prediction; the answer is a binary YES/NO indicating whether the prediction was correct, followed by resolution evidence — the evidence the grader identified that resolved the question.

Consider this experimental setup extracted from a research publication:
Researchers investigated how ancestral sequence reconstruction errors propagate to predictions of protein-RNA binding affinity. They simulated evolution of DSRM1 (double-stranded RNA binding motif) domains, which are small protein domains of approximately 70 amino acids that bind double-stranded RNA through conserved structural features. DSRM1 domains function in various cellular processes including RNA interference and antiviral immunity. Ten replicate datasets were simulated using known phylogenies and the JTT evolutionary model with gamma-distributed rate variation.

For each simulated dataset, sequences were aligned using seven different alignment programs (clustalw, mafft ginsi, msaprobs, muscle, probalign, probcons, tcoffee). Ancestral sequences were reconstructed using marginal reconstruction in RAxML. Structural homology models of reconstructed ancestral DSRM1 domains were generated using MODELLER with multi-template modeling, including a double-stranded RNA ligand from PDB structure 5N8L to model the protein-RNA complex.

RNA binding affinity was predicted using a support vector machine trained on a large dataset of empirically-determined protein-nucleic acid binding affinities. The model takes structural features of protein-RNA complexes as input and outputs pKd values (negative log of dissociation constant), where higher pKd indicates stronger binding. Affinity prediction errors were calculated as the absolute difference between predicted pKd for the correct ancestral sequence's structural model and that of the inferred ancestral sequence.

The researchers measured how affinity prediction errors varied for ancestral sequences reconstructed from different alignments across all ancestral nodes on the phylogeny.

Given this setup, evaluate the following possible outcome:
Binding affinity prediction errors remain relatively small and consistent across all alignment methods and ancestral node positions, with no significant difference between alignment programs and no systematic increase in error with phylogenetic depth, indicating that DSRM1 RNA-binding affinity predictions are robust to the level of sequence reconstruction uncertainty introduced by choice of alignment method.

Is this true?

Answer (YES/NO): NO